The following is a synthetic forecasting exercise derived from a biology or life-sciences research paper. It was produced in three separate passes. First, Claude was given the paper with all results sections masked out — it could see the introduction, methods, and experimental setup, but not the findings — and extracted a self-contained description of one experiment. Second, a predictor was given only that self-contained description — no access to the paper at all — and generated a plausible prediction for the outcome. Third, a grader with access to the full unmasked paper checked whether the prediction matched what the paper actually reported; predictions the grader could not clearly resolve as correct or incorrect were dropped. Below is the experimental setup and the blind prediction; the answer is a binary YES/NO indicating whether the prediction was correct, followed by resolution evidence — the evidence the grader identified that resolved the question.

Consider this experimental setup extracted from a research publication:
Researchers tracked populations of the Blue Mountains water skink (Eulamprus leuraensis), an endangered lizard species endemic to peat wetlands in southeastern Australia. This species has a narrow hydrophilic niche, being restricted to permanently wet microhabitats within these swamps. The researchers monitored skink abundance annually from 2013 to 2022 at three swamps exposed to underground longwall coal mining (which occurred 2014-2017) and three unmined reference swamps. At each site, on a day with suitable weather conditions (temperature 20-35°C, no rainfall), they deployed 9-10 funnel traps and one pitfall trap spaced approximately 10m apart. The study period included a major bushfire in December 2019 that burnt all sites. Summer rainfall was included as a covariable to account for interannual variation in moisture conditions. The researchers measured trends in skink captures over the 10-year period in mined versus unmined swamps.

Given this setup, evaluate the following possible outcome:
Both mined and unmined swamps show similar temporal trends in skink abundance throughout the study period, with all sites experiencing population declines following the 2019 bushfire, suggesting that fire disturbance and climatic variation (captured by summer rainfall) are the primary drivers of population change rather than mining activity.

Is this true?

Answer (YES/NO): NO